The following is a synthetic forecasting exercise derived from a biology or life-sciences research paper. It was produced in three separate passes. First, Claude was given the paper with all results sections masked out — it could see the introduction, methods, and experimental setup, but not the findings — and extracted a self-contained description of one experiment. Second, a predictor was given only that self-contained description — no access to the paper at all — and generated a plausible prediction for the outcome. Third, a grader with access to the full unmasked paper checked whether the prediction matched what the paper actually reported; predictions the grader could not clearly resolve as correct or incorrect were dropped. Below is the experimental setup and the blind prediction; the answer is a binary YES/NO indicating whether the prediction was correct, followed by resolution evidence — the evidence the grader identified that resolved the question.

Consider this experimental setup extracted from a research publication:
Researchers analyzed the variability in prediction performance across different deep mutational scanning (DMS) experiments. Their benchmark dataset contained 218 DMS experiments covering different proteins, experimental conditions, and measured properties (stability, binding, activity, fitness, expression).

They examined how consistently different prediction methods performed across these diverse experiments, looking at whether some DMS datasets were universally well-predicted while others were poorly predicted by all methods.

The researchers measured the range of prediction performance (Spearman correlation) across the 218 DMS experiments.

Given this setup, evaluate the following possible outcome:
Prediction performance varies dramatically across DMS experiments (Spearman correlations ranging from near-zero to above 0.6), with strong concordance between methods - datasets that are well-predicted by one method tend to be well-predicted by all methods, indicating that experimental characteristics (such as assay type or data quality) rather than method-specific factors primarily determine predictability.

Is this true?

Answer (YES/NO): NO